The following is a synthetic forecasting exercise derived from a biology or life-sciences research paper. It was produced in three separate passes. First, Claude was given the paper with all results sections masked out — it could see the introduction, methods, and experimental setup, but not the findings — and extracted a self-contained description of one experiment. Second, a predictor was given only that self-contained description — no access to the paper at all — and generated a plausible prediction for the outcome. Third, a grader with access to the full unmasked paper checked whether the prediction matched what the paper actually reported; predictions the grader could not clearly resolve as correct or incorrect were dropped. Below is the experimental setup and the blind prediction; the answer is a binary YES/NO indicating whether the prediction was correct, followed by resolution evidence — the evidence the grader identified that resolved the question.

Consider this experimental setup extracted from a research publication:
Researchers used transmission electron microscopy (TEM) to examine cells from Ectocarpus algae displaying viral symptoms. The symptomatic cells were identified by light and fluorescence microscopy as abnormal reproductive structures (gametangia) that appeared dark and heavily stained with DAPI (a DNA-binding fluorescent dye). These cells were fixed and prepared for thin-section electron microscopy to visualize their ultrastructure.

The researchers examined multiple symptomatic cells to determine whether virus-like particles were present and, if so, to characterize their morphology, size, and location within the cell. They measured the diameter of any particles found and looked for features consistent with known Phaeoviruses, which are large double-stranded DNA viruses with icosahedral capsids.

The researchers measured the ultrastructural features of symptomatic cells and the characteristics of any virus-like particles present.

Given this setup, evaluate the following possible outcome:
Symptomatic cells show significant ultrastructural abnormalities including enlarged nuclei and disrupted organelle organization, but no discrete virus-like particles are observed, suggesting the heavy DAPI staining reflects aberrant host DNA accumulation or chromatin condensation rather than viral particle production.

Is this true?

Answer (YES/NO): NO